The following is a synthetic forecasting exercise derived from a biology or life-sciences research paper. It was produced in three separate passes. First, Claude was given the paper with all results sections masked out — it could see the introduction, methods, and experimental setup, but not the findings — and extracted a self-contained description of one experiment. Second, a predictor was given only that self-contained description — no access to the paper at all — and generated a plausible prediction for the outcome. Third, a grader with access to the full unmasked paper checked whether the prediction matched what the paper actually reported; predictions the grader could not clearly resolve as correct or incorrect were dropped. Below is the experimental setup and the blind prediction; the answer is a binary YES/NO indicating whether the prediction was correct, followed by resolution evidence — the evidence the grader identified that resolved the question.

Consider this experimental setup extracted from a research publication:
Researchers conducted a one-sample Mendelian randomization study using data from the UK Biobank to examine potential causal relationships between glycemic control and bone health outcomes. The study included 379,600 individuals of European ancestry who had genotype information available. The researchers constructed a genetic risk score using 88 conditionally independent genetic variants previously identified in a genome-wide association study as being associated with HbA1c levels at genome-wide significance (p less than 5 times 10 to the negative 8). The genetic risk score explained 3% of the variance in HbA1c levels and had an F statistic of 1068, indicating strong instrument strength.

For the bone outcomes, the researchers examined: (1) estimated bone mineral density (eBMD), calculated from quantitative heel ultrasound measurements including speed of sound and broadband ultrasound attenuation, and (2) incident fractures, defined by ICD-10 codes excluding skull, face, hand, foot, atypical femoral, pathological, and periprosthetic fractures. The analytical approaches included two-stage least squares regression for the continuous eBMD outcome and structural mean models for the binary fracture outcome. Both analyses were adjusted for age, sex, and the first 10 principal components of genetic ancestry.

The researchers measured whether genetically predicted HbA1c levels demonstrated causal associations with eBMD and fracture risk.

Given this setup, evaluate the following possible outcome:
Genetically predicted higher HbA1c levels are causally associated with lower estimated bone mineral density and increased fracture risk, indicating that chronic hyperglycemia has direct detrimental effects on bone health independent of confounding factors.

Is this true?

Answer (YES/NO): NO